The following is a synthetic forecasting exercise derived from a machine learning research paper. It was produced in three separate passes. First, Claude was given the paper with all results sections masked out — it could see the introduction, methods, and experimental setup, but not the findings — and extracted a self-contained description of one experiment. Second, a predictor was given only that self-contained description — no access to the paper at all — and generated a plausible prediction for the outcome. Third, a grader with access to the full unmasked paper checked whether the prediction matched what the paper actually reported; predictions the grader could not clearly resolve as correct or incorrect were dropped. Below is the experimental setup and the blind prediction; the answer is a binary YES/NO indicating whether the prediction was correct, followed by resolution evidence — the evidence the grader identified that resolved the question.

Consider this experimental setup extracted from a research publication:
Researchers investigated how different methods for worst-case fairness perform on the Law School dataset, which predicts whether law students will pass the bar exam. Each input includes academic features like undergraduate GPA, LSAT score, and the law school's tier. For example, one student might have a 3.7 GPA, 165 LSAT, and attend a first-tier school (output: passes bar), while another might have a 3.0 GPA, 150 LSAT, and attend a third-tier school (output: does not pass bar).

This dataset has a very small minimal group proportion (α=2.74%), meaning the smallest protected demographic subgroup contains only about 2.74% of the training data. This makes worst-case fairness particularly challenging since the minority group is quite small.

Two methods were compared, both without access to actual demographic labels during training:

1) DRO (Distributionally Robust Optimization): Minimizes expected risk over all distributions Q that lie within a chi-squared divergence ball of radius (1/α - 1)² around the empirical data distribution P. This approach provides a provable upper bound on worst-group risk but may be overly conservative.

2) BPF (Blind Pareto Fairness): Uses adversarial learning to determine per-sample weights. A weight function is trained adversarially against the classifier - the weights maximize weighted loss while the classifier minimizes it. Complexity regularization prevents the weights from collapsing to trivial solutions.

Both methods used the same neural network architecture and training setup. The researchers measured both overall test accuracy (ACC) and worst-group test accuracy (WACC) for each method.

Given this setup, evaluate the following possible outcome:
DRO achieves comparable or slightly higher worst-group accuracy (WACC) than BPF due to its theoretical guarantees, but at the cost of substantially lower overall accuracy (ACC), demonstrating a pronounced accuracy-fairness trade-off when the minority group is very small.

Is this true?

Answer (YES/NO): NO